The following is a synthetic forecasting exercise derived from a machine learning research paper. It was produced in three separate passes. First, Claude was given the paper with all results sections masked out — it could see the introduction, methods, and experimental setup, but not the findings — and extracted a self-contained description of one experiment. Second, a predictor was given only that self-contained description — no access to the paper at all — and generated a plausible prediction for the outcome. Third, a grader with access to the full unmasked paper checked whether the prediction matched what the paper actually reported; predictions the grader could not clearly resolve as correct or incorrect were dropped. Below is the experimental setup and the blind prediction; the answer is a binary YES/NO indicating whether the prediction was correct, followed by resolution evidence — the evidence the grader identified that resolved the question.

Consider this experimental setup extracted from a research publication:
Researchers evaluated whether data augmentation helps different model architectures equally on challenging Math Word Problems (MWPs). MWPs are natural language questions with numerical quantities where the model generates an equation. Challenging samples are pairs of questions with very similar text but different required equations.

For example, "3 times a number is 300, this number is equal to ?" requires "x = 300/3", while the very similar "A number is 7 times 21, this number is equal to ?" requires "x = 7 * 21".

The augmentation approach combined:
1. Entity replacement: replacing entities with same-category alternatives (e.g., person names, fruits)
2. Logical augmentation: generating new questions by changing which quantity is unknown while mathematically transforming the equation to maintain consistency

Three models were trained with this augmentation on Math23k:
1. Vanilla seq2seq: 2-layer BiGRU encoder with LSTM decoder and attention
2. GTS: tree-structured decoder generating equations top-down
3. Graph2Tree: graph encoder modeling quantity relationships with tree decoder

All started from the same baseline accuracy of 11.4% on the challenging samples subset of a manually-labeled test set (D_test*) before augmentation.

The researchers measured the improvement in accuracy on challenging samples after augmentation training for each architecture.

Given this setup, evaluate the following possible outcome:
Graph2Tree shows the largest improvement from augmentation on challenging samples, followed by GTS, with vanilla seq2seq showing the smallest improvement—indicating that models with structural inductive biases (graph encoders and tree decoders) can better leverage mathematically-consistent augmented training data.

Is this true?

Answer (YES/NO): YES